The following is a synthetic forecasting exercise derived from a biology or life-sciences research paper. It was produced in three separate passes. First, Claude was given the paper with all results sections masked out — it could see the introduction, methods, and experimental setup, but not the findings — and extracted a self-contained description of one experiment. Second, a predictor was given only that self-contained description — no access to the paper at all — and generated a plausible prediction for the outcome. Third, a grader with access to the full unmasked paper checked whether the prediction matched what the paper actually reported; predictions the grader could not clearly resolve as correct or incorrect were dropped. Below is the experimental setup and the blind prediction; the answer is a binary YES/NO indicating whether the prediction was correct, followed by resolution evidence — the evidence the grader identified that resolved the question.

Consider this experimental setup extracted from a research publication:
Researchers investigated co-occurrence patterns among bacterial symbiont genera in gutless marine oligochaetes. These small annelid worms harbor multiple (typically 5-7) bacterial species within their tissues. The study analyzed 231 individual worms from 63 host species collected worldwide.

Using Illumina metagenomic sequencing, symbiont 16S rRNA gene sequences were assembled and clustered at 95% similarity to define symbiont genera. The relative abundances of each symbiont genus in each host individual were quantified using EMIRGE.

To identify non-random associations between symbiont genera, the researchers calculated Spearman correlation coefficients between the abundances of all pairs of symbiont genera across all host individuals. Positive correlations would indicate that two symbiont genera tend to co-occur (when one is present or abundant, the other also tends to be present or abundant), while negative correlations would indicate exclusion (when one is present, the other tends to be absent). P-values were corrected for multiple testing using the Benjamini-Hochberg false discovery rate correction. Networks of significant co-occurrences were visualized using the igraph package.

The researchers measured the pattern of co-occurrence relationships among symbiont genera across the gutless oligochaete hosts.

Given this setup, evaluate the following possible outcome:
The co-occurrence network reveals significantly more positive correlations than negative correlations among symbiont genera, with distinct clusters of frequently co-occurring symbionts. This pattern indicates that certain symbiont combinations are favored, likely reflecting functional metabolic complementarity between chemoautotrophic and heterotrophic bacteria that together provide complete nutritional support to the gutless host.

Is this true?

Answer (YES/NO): NO